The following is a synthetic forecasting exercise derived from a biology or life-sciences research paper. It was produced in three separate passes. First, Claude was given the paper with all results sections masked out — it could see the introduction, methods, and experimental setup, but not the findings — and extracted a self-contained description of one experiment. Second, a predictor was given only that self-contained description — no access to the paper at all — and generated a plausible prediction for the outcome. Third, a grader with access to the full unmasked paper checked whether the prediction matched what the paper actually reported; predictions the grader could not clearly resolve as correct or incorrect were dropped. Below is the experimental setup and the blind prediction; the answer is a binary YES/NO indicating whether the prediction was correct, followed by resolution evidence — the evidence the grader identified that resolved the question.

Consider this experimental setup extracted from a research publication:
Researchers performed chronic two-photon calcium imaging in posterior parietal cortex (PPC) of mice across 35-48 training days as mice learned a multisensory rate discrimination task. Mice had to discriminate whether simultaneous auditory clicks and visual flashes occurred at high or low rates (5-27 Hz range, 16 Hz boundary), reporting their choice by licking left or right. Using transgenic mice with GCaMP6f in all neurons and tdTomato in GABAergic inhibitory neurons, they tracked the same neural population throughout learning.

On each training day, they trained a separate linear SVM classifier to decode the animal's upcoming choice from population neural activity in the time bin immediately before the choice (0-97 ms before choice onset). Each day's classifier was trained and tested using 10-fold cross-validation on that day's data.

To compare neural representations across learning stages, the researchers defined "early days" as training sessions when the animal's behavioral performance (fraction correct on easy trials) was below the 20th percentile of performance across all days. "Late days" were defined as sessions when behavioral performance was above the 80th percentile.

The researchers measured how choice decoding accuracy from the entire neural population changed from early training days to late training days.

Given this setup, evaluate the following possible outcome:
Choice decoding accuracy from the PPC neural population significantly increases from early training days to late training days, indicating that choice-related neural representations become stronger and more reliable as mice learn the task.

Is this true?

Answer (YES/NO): YES